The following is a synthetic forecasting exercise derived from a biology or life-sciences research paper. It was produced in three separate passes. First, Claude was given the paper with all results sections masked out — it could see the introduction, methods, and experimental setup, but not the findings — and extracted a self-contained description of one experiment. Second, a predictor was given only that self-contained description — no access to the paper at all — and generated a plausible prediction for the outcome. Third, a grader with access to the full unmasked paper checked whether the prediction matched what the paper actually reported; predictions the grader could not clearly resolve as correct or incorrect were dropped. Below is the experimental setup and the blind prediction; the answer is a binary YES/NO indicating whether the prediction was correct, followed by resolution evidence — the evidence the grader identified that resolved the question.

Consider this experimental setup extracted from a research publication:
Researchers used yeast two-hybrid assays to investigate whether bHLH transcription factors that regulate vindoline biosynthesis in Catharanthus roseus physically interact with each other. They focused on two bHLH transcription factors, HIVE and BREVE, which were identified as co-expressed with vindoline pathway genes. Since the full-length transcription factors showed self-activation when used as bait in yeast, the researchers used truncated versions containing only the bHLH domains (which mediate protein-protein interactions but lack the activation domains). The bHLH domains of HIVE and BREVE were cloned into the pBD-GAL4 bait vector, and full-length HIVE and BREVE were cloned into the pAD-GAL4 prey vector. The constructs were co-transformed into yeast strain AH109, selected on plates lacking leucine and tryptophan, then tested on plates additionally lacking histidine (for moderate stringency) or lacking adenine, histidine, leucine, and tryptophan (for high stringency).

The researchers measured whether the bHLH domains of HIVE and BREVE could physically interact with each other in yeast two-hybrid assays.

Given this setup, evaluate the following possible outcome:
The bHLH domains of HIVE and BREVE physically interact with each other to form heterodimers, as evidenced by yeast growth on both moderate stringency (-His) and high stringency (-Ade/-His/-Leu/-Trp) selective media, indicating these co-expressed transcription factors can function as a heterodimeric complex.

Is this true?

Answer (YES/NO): NO